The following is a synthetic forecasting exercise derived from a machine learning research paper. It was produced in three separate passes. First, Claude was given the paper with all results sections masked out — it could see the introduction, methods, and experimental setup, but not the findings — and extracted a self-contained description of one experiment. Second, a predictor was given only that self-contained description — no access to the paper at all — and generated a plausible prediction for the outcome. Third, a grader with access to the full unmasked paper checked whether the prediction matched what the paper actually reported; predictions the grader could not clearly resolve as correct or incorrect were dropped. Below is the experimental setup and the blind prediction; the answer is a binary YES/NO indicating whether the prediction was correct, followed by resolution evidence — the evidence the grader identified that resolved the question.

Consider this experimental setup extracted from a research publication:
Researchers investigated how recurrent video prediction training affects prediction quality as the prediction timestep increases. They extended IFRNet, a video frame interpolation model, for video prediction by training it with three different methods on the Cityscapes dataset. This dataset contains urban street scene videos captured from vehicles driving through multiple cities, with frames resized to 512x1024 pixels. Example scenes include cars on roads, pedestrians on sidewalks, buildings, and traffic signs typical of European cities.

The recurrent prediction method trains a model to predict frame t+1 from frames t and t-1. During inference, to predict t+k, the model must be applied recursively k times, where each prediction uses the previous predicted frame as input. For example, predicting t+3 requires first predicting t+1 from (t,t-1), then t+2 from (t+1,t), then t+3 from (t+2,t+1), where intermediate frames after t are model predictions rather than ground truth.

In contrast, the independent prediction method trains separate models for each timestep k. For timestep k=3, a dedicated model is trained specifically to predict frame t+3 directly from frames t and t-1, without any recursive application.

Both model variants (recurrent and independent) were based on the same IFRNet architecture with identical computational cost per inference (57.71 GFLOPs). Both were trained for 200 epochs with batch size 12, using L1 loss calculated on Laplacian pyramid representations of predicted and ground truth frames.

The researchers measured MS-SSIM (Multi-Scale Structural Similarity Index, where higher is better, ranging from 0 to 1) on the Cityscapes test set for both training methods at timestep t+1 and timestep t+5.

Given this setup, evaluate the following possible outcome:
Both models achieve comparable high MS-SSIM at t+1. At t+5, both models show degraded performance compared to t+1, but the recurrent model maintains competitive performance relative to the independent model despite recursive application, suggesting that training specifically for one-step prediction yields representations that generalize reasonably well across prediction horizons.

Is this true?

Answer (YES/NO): NO